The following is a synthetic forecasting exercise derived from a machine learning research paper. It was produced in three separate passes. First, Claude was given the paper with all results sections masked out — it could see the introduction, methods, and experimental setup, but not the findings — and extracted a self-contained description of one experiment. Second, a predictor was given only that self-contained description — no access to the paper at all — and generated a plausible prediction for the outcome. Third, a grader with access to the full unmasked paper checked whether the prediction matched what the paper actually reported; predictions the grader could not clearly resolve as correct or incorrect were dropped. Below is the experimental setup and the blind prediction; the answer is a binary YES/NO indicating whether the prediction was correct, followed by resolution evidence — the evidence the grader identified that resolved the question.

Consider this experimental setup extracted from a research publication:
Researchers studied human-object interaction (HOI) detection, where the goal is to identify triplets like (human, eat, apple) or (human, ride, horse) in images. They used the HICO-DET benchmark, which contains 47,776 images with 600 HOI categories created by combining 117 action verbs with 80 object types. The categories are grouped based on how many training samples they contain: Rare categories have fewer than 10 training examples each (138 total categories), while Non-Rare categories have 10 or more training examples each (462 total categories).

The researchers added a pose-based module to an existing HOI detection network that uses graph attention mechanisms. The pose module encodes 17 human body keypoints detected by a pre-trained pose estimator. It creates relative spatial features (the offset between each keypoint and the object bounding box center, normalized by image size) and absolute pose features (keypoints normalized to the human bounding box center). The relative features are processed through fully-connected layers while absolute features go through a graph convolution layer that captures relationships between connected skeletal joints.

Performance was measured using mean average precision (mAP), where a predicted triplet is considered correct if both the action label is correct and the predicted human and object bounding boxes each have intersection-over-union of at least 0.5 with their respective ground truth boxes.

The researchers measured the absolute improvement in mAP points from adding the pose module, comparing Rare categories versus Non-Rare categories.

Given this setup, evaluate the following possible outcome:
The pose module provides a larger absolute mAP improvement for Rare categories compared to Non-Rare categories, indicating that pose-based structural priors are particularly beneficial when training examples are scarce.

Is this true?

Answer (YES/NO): YES